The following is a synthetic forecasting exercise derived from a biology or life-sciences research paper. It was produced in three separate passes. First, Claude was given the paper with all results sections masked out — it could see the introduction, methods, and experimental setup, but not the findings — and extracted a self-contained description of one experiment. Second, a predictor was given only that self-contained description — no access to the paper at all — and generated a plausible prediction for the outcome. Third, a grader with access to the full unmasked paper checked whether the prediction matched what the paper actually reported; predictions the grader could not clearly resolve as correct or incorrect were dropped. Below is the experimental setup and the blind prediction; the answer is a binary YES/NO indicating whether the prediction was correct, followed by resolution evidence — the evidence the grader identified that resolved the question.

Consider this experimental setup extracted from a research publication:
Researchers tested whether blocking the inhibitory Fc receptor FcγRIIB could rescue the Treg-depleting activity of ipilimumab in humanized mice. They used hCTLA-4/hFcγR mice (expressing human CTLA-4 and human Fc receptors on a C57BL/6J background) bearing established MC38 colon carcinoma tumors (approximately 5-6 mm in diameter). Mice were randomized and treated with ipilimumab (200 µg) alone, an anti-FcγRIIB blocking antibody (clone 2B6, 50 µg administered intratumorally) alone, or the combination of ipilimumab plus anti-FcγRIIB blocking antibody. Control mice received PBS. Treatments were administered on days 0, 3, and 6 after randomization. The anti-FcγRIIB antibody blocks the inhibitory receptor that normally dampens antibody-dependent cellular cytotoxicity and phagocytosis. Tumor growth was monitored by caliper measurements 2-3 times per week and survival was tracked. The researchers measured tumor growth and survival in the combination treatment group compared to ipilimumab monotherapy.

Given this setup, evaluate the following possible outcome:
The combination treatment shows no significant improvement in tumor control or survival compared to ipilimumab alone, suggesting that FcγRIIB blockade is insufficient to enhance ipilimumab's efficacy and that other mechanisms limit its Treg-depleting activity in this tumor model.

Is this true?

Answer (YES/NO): NO